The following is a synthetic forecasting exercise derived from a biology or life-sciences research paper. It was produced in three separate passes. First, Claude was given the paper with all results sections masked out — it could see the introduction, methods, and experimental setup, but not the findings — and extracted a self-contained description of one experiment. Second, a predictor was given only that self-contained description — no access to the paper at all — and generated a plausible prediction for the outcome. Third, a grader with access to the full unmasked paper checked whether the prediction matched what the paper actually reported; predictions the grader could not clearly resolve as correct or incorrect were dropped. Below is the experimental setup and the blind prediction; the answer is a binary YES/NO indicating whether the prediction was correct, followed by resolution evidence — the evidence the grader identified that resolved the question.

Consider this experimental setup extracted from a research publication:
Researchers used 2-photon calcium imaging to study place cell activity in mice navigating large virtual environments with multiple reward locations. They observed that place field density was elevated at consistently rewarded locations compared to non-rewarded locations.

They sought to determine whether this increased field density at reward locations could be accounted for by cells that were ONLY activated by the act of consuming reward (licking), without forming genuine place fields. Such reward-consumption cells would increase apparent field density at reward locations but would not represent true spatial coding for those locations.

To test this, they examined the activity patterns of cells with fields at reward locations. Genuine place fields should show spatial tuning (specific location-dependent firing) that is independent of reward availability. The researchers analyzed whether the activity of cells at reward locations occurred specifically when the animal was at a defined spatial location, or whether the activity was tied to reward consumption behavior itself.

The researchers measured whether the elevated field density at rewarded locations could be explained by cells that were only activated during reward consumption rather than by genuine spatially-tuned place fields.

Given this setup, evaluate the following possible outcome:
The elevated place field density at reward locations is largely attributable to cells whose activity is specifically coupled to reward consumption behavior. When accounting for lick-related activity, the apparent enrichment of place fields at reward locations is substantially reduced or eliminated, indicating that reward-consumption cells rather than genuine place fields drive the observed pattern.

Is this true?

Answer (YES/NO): NO